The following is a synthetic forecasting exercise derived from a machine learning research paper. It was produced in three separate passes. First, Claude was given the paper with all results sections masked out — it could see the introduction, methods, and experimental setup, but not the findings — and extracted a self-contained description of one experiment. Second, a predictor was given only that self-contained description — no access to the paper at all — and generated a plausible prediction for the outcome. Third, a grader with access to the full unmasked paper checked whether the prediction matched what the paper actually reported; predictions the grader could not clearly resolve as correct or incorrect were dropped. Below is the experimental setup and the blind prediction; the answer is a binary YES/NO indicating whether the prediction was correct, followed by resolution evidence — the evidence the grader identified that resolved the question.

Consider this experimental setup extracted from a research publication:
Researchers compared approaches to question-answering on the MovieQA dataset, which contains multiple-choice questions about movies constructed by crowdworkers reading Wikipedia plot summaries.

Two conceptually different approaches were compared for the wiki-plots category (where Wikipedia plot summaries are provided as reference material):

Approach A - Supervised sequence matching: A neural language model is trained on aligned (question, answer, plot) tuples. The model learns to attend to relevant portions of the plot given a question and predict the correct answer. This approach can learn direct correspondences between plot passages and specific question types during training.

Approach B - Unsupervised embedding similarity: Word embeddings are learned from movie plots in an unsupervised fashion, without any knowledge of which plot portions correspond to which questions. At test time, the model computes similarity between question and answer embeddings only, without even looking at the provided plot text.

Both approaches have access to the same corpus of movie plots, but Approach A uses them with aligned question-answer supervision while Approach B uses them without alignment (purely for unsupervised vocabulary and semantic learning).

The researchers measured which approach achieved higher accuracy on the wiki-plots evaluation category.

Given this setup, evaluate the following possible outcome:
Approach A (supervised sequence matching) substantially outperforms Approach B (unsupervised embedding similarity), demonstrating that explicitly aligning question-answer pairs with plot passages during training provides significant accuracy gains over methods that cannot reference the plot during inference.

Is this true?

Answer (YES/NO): YES